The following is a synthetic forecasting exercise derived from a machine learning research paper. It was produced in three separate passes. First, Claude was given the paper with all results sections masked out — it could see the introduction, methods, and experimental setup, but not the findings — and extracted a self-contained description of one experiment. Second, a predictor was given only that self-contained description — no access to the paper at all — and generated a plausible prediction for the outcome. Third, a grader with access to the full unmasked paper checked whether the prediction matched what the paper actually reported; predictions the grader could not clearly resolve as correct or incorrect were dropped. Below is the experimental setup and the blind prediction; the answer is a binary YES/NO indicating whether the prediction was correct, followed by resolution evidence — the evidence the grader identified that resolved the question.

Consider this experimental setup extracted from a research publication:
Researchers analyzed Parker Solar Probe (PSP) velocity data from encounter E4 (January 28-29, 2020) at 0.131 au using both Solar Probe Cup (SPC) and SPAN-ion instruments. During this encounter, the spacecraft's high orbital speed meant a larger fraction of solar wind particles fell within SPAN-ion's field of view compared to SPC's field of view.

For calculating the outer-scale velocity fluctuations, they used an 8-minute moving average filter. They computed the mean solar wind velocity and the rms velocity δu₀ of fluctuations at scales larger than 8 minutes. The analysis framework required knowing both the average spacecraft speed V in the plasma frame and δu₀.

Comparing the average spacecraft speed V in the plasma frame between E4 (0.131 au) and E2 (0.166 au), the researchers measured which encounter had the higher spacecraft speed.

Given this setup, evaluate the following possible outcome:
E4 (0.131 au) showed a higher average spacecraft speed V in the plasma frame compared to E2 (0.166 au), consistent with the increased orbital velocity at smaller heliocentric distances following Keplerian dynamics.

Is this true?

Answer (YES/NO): NO